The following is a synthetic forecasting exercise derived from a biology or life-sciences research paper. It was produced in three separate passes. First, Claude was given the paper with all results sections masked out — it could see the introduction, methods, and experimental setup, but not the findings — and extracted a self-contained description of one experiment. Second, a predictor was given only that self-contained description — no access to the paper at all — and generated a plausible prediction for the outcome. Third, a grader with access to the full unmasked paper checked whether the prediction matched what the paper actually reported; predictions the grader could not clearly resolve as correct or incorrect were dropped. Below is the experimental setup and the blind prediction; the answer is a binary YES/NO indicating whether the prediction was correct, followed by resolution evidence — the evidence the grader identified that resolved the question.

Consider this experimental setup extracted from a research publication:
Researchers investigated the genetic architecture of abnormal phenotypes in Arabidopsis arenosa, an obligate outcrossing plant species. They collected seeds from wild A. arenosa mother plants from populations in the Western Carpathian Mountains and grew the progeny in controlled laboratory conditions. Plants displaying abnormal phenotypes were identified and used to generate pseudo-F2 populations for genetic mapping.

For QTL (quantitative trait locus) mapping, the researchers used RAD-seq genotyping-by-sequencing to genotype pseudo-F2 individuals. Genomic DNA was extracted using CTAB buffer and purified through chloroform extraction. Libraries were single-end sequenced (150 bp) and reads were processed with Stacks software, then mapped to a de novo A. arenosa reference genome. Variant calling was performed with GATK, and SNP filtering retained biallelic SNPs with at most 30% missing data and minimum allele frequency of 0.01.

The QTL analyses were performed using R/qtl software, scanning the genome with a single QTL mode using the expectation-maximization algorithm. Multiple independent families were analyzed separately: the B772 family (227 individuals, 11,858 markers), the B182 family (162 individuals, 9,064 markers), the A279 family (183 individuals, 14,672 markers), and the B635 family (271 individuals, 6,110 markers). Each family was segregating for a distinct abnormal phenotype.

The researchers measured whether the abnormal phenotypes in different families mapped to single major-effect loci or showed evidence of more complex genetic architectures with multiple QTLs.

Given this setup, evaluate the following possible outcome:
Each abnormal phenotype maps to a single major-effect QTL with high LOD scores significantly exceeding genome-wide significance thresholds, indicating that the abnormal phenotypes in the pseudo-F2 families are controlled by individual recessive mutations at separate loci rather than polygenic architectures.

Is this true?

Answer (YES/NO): NO